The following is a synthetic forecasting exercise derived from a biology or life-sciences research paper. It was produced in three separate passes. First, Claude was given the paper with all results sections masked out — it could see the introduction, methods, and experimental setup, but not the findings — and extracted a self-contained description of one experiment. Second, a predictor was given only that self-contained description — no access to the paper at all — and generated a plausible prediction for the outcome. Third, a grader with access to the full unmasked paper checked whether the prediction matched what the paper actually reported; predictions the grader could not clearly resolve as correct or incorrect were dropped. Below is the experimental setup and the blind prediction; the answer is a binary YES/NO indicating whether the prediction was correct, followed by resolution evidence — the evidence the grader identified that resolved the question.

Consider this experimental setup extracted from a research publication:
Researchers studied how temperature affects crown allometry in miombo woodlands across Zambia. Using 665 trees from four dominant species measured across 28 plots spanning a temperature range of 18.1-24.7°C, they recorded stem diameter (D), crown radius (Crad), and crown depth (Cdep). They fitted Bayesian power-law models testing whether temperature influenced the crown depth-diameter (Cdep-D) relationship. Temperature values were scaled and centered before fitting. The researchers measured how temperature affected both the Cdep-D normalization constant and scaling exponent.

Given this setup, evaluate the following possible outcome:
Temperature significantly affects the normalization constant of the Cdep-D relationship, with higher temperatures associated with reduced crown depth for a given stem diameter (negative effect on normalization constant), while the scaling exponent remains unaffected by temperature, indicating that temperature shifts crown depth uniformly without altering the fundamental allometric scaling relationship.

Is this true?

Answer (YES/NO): NO